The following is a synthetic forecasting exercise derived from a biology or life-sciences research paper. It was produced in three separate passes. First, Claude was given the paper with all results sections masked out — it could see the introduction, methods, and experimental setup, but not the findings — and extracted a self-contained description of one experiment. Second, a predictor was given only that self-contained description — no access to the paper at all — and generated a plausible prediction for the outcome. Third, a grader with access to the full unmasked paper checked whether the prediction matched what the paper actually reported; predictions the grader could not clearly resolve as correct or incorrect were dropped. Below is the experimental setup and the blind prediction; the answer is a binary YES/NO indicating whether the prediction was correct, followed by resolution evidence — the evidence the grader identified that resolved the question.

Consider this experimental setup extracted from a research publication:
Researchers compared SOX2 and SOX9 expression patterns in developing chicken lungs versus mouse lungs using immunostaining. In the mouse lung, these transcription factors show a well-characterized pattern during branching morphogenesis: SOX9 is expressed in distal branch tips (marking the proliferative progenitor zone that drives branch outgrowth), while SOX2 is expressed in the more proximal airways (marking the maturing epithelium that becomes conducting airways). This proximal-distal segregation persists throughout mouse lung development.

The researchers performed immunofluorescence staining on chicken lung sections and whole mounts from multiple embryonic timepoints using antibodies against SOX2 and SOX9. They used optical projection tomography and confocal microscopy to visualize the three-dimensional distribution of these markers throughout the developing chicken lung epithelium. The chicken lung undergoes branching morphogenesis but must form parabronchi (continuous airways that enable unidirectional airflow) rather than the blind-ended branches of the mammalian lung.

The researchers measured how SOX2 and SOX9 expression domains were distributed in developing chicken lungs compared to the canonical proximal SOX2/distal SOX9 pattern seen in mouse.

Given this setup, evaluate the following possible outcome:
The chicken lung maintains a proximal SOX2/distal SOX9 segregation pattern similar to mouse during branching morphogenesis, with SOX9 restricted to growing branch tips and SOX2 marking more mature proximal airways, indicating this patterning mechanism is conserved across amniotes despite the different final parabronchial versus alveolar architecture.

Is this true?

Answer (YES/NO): NO